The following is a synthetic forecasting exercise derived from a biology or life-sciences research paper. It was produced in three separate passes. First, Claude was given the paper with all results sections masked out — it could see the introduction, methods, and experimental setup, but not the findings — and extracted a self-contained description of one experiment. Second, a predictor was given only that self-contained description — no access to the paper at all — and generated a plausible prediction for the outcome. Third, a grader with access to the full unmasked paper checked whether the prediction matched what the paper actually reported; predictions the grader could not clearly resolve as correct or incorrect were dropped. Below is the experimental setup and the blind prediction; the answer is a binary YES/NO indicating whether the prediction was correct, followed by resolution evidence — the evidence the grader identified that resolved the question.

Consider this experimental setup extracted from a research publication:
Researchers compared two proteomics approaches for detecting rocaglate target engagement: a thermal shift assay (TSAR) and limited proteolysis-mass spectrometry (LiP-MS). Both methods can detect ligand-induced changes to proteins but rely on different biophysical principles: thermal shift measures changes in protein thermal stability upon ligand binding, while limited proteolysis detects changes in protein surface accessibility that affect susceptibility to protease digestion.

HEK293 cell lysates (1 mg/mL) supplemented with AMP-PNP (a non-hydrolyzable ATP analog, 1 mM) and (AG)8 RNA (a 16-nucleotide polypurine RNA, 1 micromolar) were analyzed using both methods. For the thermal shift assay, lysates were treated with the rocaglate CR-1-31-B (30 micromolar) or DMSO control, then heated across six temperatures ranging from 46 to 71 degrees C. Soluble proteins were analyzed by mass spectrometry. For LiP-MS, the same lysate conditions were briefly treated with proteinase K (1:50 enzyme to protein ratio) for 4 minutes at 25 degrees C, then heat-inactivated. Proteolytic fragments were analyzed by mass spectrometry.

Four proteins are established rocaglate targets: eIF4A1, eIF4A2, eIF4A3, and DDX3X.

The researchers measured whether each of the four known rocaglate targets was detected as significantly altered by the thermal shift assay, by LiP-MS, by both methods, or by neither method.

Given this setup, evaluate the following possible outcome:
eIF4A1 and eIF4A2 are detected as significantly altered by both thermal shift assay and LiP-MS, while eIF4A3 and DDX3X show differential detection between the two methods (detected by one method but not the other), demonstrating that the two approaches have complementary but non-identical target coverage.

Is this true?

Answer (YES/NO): NO